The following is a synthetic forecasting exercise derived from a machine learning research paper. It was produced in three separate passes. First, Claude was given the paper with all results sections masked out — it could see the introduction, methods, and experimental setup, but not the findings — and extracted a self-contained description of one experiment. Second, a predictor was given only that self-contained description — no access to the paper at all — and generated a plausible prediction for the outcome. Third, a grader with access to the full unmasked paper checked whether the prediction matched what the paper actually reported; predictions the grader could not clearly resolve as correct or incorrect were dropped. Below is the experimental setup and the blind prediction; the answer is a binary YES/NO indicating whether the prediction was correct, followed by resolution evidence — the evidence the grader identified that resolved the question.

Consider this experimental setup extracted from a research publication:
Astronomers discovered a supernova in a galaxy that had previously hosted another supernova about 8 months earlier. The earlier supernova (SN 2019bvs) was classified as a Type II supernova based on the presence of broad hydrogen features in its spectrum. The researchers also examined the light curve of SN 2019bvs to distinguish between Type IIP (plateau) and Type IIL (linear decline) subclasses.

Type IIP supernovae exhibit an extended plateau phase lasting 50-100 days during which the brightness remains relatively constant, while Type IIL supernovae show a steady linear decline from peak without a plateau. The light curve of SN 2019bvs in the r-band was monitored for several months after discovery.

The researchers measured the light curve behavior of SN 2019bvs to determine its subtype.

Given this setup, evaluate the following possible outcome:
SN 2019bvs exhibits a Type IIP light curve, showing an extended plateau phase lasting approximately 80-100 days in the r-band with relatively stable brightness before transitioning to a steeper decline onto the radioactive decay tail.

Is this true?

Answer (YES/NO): NO